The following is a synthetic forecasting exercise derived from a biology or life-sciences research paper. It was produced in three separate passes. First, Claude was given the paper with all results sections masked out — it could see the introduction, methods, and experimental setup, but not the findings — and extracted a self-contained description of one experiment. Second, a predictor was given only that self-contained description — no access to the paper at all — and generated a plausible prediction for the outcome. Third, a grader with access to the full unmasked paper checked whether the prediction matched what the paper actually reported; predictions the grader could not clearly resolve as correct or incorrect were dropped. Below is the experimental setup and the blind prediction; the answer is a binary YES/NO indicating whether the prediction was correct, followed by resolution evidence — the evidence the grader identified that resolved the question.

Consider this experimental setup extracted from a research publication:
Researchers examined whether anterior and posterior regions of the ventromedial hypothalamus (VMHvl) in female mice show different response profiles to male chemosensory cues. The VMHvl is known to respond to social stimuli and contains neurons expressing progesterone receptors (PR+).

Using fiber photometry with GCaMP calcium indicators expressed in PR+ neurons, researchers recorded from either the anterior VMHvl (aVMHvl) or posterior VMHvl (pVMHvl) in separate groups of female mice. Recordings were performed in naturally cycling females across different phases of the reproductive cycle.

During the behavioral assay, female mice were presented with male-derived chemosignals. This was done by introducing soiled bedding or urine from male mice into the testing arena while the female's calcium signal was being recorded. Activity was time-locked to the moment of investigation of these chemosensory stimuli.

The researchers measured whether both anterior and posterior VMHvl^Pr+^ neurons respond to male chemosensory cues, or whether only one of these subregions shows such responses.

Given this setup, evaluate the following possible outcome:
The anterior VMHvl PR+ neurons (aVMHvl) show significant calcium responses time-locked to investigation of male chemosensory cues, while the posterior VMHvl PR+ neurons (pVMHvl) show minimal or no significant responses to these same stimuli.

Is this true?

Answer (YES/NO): NO